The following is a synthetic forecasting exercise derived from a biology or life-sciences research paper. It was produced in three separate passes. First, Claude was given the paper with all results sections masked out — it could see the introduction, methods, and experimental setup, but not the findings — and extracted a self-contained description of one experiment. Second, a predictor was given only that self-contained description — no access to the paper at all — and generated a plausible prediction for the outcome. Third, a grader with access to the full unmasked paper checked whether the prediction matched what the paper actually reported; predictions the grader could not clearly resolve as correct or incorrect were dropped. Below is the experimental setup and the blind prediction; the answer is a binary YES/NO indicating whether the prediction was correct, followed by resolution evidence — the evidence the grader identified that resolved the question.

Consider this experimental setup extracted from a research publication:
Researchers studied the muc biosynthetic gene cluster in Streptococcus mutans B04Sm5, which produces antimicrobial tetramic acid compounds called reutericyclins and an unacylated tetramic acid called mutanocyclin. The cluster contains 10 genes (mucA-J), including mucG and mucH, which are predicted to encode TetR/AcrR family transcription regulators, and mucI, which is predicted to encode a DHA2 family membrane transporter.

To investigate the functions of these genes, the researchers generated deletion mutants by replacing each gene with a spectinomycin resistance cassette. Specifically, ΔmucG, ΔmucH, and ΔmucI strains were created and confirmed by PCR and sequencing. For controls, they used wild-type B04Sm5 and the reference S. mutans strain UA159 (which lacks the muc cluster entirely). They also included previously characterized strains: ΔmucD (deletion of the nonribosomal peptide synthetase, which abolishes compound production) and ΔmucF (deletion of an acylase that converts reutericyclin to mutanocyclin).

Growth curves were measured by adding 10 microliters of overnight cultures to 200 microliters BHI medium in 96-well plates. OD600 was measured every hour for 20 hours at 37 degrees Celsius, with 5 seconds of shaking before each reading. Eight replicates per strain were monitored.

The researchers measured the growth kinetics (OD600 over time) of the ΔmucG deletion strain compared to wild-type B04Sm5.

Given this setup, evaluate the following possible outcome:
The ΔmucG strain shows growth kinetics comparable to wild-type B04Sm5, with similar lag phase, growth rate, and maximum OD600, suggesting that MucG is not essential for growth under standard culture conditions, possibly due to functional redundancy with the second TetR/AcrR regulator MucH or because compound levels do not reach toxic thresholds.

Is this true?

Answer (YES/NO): NO